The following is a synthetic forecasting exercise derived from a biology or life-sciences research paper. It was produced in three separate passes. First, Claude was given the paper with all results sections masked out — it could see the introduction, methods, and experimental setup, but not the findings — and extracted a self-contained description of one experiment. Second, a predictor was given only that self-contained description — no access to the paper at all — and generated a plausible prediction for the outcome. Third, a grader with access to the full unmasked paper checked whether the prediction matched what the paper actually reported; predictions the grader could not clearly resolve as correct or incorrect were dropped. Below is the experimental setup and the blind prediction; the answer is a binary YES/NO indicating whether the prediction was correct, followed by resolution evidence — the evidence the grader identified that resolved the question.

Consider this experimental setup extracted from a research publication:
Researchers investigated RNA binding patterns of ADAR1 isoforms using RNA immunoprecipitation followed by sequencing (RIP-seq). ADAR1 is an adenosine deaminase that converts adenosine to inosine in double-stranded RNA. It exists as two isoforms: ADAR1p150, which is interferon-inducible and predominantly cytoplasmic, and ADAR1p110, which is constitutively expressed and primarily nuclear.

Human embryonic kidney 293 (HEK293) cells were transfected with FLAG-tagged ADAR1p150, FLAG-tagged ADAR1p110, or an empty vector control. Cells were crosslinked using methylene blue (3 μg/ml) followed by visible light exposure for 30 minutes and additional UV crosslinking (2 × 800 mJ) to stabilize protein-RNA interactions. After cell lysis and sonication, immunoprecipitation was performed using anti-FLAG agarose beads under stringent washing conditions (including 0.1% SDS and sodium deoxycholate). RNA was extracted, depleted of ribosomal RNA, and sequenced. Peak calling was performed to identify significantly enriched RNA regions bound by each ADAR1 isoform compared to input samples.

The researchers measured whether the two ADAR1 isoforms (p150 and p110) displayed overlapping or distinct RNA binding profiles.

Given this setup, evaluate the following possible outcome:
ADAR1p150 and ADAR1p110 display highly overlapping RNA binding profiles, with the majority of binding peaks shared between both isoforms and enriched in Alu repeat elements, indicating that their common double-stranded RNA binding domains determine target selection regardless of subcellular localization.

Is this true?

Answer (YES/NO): NO